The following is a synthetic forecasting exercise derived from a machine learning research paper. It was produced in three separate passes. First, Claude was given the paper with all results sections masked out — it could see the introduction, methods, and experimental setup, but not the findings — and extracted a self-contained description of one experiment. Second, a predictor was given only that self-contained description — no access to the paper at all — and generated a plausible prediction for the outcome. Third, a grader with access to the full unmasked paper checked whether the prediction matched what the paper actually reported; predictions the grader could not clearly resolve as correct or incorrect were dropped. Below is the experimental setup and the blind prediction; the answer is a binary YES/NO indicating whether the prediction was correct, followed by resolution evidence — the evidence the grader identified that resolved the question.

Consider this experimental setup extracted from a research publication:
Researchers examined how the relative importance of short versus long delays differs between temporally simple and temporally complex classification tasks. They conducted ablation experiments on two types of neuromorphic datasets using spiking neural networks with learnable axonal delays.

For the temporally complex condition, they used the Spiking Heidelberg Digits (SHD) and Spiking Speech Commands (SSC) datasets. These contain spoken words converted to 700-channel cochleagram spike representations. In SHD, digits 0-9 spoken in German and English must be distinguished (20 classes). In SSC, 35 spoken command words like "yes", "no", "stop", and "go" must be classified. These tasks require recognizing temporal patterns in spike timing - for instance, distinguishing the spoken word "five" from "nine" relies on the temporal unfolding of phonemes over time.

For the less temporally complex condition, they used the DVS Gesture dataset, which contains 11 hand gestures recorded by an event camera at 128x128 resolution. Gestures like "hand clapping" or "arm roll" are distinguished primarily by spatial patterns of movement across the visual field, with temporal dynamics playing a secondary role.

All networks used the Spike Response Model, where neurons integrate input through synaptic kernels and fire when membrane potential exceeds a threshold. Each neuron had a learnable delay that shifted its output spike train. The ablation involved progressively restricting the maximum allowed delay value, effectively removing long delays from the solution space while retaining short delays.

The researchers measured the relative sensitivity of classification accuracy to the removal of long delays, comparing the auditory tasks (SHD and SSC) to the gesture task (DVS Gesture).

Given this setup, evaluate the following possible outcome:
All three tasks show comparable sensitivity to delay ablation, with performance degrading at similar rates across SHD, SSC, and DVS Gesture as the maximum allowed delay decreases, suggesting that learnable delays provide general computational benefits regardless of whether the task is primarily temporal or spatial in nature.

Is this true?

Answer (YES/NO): NO